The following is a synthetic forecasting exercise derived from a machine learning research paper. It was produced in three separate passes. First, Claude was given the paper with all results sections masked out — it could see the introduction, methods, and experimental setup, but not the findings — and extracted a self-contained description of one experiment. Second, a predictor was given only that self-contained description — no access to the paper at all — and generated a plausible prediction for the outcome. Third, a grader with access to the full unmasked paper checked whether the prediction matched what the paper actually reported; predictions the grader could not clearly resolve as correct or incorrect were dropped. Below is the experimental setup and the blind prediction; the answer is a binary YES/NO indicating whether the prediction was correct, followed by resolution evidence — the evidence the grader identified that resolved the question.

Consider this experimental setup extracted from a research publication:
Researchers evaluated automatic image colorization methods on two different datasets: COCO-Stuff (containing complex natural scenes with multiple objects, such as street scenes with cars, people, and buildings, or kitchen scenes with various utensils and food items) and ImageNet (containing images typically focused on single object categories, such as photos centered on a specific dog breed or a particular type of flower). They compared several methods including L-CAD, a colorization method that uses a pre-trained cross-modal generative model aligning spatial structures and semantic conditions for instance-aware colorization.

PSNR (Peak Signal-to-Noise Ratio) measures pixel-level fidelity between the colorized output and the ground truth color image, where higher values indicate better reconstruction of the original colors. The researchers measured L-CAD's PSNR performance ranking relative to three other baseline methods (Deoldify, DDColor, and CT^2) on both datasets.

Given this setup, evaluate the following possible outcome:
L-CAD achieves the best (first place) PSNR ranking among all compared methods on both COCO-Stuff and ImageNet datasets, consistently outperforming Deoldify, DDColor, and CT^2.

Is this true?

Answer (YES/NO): NO